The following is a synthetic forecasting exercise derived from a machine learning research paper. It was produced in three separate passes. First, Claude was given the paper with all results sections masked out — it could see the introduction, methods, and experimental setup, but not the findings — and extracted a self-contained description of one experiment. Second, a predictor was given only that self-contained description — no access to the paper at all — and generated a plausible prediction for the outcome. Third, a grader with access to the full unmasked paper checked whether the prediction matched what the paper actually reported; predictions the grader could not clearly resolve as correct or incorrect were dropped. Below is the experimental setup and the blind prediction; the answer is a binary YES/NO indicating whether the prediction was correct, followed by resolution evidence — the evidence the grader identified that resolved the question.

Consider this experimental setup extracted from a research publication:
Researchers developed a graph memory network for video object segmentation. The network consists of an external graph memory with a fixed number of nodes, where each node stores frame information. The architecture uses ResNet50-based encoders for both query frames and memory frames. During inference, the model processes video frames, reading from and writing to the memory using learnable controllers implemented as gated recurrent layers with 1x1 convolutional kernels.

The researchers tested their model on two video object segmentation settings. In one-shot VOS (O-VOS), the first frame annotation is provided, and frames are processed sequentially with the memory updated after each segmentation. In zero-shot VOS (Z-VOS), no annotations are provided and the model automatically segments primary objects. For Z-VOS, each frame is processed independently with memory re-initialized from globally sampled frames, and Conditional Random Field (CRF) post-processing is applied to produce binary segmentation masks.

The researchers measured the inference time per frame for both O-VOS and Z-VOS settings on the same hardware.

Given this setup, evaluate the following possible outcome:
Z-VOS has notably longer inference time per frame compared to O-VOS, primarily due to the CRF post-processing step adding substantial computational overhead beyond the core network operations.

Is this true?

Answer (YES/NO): NO